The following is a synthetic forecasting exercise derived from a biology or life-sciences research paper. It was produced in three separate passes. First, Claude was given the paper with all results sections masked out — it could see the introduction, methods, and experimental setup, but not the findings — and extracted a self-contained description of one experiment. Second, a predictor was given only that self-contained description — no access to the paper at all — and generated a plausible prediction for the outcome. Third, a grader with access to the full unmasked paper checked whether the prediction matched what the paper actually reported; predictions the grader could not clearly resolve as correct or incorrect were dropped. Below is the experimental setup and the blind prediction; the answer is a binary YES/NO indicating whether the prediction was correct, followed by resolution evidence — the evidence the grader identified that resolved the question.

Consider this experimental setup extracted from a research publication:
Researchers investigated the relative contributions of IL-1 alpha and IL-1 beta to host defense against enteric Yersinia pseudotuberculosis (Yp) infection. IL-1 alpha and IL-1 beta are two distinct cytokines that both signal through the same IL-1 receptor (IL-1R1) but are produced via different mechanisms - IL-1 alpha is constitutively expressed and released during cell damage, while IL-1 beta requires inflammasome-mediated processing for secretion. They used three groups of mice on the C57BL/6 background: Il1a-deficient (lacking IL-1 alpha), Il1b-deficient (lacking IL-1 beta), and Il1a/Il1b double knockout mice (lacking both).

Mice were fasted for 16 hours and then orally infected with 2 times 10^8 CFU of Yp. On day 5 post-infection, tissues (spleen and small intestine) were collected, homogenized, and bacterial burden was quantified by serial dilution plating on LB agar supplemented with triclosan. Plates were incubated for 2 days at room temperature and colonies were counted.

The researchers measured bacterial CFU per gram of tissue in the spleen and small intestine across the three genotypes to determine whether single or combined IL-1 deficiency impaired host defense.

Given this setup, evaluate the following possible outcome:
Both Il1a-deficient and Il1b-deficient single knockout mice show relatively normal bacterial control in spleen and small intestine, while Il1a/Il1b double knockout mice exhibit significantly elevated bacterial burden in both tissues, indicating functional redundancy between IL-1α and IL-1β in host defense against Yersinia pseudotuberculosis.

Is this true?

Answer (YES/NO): NO